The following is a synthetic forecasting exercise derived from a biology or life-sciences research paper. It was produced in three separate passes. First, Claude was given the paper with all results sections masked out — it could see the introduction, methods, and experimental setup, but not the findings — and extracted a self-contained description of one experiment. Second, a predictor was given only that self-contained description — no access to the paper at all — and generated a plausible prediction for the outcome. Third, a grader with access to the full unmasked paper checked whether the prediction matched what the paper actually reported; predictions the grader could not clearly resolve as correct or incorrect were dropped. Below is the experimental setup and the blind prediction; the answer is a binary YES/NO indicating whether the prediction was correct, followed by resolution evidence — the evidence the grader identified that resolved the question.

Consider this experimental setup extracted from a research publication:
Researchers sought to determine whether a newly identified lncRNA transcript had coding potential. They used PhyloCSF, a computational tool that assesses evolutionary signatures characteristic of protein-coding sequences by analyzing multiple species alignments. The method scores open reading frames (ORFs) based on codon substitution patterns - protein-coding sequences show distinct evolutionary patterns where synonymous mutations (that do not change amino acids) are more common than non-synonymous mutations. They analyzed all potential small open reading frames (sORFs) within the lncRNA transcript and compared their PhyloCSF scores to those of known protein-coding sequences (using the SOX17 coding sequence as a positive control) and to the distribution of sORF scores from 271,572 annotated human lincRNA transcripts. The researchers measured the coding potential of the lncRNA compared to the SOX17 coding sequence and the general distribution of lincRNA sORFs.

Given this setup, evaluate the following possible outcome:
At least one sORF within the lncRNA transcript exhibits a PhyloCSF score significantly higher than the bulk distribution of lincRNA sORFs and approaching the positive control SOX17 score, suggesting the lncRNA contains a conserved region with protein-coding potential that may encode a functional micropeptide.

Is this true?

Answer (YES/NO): NO